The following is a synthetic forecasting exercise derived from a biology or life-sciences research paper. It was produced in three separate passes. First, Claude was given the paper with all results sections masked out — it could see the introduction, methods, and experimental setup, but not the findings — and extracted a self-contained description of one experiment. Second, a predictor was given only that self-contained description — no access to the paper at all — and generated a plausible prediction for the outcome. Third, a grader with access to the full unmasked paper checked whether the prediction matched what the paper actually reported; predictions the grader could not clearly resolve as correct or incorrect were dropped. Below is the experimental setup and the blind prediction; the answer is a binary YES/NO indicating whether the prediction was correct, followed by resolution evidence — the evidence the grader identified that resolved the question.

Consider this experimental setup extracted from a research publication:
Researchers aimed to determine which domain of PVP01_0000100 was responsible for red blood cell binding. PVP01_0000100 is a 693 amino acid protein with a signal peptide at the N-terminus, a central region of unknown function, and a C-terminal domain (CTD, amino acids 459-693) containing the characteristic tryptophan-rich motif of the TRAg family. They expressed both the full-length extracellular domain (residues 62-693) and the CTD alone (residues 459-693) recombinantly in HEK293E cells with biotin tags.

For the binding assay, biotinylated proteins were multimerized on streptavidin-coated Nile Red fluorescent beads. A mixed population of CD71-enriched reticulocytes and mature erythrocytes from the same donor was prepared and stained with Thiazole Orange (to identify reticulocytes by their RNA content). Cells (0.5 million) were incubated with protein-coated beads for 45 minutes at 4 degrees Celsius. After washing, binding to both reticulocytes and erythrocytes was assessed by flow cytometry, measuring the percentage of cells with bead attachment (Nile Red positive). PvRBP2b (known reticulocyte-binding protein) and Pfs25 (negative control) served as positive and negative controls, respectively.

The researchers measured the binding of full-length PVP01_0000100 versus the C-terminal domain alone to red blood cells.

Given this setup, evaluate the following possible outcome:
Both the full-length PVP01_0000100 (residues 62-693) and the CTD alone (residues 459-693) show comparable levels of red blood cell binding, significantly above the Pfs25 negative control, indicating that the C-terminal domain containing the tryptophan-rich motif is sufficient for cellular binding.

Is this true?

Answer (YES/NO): NO